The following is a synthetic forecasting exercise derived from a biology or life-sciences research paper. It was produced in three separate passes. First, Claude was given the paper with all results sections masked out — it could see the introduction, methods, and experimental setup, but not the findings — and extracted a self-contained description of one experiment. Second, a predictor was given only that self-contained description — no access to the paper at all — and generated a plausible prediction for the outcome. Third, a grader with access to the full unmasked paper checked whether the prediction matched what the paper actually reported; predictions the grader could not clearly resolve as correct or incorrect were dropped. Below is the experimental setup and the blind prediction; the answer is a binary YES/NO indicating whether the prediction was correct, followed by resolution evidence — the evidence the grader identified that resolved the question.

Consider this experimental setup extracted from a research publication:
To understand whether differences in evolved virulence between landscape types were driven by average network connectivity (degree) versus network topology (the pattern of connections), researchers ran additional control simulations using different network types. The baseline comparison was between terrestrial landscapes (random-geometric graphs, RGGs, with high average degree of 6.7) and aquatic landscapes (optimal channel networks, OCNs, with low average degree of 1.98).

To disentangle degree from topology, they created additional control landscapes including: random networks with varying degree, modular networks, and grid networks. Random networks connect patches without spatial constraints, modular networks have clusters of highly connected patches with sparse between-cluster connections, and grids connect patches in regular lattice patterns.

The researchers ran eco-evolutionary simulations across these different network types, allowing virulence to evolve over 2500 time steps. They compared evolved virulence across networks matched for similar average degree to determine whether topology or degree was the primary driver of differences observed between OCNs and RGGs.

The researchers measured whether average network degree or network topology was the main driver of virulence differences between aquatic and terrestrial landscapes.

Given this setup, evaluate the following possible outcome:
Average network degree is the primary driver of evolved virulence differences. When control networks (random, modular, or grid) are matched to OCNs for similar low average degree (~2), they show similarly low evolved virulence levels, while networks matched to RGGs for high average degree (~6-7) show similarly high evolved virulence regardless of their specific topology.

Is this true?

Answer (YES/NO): NO